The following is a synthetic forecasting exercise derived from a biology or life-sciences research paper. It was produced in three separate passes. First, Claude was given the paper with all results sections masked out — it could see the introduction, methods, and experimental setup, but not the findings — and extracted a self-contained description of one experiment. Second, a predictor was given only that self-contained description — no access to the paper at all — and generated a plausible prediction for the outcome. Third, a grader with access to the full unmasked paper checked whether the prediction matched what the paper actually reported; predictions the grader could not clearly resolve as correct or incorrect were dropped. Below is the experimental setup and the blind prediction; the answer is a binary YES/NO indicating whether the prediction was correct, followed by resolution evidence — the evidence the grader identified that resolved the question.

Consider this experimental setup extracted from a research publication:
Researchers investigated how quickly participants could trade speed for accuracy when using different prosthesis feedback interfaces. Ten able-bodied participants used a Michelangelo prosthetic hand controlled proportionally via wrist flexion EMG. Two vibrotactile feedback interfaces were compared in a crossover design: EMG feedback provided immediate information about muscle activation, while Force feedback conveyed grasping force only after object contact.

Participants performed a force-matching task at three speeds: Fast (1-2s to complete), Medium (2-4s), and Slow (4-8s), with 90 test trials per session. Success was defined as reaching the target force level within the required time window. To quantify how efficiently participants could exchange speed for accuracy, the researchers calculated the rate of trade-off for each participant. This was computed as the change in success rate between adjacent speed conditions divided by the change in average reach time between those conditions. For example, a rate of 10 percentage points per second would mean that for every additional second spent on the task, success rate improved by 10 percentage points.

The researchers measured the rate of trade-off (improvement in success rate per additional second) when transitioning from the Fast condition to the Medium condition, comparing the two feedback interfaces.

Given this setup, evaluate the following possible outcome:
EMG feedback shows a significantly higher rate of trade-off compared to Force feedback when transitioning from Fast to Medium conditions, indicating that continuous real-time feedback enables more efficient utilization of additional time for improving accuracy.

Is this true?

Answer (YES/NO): NO